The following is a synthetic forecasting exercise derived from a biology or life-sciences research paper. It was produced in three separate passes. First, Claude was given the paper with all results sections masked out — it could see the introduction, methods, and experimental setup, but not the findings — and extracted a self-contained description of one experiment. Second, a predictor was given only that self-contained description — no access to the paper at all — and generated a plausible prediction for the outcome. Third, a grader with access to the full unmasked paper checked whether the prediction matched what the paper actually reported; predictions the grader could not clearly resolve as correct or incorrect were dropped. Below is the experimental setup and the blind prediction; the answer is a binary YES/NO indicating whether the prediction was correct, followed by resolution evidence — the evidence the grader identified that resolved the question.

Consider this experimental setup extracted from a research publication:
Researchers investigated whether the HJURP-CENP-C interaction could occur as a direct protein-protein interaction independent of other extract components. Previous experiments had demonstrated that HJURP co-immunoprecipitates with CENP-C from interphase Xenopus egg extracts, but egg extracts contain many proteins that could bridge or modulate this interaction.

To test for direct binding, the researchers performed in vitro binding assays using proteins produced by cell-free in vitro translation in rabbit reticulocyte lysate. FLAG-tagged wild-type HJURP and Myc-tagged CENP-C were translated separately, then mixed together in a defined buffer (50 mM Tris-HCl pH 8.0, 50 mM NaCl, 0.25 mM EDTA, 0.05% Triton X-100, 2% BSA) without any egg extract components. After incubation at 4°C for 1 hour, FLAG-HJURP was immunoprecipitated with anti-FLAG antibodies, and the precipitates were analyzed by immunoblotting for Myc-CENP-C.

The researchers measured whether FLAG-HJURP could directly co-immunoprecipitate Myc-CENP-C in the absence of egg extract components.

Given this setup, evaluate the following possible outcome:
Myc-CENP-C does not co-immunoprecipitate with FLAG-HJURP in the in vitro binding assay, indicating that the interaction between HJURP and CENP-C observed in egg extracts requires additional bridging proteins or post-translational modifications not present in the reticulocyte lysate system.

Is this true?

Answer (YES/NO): NO